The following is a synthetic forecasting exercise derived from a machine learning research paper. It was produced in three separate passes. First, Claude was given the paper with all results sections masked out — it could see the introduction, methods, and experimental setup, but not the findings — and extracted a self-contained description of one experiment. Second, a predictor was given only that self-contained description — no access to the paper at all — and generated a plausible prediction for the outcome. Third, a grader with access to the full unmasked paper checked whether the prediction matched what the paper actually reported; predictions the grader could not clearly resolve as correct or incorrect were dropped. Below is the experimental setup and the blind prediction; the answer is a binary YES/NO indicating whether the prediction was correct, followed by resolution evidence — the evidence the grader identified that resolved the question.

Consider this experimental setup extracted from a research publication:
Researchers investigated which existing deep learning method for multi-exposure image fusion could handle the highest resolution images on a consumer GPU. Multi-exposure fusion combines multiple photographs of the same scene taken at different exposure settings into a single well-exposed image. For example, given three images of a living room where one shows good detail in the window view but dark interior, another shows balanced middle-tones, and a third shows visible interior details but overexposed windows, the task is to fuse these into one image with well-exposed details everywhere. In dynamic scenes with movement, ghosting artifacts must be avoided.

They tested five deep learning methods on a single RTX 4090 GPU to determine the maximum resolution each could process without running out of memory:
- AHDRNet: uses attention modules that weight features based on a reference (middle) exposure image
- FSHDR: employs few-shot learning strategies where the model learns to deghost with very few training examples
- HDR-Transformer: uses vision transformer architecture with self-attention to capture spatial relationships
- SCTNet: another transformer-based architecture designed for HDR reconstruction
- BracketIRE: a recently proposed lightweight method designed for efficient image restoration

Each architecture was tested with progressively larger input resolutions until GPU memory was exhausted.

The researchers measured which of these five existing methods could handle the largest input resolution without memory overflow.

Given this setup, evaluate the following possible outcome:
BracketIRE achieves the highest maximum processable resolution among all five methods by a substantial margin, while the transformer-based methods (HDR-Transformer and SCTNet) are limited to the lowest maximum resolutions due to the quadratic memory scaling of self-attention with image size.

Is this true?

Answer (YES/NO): YES